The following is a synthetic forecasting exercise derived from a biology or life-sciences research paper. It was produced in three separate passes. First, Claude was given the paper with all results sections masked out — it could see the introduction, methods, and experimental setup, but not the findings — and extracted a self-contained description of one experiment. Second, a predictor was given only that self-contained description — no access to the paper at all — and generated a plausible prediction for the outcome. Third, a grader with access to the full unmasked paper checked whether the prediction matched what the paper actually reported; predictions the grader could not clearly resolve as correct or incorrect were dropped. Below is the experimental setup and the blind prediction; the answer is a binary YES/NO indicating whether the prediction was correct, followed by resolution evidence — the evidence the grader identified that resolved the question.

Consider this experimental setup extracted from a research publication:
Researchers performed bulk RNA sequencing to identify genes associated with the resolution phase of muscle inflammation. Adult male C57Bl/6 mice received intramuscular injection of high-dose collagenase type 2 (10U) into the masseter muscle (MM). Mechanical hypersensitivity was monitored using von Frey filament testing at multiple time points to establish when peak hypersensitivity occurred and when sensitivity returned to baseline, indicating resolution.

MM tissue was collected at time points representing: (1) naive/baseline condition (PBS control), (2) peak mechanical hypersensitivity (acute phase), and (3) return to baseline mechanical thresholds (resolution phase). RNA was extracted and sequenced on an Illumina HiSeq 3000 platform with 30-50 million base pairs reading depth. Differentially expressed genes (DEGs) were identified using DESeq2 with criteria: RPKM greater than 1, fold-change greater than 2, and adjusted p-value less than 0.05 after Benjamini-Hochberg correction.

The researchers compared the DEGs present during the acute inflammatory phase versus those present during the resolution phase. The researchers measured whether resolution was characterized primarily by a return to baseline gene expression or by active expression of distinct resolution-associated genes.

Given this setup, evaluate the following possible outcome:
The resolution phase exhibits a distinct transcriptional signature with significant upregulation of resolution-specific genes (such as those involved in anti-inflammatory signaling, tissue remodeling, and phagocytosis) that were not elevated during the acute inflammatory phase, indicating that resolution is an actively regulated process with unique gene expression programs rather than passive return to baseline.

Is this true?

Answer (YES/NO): NO